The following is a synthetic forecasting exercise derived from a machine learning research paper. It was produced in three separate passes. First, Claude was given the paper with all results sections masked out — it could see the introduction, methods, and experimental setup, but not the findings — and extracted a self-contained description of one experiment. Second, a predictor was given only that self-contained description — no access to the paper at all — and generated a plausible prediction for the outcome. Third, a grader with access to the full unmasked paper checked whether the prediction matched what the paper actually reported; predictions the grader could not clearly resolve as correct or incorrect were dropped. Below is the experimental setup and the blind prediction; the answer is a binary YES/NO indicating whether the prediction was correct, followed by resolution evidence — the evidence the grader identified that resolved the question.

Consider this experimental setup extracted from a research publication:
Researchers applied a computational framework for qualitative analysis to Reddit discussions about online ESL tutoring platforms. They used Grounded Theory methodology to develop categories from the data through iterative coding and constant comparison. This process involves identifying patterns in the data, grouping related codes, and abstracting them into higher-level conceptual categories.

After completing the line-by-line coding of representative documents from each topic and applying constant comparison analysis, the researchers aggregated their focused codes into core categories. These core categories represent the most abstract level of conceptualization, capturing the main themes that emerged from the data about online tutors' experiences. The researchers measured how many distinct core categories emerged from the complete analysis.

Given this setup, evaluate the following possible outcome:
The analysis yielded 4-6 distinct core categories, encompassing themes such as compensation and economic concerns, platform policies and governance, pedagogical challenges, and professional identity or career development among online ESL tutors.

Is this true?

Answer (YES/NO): NO